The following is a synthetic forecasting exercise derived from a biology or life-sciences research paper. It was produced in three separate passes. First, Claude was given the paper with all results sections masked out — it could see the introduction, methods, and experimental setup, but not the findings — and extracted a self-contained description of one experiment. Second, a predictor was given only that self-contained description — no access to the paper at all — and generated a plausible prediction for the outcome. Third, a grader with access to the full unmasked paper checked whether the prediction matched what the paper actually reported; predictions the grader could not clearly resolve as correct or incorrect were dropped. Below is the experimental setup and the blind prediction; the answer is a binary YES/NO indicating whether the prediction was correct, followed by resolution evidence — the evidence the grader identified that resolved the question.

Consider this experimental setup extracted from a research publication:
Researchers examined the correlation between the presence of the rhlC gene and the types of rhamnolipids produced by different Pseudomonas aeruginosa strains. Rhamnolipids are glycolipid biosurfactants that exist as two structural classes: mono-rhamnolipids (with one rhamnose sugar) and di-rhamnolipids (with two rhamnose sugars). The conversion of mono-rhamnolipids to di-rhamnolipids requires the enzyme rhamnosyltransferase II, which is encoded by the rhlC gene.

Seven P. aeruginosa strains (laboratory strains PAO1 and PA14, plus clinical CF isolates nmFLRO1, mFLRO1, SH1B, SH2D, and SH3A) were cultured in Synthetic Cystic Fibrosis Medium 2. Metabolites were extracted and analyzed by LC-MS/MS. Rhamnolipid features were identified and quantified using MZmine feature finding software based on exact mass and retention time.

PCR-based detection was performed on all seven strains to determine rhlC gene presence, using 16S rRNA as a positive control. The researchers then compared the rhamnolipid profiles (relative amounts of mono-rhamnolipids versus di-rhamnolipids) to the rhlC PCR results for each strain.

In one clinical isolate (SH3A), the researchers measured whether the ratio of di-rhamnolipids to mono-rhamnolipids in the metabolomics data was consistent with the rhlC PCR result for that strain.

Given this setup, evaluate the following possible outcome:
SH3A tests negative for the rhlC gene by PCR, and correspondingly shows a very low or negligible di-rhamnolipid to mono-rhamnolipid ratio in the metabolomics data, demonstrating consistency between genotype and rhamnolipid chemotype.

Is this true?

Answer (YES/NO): YES